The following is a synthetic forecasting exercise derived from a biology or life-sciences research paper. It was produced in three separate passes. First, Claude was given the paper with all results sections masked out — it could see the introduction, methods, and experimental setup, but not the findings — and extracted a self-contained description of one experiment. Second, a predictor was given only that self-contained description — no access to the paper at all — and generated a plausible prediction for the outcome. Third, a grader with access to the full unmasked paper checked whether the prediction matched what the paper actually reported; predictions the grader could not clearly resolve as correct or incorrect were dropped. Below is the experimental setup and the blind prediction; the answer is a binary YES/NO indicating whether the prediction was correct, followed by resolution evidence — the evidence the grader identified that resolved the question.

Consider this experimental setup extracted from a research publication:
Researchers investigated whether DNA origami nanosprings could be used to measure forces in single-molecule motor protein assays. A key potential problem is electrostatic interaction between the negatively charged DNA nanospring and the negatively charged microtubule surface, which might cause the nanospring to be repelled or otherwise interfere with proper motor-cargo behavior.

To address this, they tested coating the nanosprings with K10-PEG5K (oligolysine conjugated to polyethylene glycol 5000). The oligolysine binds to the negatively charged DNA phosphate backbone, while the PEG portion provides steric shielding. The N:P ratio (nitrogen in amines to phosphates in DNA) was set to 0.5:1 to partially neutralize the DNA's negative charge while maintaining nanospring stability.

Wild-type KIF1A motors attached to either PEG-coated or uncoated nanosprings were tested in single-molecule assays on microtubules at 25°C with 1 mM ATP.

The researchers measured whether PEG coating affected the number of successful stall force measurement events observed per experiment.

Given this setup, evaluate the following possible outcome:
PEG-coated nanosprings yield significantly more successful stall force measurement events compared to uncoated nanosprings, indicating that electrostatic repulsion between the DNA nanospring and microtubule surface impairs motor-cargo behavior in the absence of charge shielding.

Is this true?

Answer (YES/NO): NO